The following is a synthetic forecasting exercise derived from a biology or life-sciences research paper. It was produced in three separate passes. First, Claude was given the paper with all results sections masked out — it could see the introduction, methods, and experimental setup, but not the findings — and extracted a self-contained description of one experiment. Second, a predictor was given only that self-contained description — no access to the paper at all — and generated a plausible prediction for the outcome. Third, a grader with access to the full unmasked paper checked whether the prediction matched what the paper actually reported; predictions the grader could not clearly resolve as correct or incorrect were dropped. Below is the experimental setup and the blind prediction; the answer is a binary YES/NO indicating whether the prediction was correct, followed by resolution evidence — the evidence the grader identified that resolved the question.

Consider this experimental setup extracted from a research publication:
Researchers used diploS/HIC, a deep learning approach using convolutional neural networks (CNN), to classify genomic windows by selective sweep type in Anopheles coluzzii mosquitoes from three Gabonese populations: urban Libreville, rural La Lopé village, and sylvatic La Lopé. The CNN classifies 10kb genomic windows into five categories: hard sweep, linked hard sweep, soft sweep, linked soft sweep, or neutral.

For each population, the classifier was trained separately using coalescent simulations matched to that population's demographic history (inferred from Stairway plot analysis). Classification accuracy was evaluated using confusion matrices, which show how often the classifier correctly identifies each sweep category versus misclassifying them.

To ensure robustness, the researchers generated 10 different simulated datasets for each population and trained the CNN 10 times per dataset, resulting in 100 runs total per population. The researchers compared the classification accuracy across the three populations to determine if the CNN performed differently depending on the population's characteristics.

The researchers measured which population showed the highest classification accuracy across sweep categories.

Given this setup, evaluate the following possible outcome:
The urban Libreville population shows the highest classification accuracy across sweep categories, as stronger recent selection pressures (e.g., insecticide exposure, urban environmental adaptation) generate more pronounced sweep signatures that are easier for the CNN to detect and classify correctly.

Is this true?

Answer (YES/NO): NO